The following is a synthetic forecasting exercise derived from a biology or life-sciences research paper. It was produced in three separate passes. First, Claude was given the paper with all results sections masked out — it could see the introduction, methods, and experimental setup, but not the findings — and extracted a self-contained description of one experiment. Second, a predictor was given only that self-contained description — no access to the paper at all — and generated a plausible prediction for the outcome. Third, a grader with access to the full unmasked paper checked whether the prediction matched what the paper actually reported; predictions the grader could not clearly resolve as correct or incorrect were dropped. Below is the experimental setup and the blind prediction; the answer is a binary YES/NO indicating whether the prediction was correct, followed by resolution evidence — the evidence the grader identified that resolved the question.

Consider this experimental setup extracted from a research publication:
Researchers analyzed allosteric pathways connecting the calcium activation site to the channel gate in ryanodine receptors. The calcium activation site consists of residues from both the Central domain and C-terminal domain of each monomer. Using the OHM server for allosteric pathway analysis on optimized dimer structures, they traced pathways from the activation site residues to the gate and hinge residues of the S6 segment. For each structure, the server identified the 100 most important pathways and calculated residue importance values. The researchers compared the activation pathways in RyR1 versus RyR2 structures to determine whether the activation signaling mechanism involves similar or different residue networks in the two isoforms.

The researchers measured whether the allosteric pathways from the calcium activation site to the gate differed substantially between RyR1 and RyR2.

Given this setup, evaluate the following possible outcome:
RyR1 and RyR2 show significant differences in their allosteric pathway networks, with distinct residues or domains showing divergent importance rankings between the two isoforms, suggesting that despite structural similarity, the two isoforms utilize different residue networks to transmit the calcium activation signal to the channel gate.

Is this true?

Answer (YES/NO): NO